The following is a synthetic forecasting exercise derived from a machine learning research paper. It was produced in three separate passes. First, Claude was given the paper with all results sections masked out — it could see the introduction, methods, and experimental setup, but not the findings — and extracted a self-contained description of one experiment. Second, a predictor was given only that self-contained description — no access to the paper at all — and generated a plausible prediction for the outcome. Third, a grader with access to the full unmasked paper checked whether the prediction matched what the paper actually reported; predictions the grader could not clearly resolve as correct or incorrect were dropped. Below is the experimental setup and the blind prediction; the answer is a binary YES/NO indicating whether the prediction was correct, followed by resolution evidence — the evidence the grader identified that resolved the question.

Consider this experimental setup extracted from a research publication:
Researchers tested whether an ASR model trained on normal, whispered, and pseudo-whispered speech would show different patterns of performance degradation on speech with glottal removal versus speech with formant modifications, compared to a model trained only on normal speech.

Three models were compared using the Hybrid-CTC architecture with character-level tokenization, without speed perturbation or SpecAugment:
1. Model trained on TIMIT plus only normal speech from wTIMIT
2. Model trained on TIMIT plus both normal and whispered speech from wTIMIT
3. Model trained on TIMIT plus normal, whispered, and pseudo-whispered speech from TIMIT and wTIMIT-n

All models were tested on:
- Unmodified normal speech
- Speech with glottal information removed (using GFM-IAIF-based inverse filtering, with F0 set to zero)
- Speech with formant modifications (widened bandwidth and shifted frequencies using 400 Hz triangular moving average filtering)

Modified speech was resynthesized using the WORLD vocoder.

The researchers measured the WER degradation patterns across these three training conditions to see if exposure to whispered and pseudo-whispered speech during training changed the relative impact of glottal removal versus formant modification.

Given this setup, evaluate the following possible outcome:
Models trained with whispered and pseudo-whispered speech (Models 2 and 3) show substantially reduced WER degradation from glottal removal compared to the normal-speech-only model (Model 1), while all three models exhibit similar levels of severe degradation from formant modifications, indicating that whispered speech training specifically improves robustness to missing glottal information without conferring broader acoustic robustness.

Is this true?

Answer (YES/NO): NO